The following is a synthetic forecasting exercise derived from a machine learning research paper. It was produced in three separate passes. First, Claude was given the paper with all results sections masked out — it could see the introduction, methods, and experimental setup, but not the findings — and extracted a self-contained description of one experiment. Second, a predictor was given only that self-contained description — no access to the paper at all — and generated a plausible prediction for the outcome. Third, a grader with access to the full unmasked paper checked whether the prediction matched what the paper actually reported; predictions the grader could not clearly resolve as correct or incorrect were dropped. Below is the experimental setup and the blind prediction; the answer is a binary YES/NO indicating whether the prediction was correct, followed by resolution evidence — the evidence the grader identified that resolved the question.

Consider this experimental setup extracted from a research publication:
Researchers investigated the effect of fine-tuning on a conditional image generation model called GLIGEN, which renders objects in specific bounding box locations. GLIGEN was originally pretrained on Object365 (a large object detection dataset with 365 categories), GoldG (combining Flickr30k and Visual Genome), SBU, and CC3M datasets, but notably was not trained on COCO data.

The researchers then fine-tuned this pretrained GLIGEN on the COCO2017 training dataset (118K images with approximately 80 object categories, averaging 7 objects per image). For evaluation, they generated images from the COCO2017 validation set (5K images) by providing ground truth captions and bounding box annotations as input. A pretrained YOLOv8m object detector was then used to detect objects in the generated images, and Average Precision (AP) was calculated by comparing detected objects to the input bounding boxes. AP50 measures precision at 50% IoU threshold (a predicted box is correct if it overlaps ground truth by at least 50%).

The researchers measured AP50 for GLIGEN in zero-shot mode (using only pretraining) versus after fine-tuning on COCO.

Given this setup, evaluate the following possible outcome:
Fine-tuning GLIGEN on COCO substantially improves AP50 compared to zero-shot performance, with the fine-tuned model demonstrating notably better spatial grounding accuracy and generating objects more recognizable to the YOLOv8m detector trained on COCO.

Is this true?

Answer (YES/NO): YES